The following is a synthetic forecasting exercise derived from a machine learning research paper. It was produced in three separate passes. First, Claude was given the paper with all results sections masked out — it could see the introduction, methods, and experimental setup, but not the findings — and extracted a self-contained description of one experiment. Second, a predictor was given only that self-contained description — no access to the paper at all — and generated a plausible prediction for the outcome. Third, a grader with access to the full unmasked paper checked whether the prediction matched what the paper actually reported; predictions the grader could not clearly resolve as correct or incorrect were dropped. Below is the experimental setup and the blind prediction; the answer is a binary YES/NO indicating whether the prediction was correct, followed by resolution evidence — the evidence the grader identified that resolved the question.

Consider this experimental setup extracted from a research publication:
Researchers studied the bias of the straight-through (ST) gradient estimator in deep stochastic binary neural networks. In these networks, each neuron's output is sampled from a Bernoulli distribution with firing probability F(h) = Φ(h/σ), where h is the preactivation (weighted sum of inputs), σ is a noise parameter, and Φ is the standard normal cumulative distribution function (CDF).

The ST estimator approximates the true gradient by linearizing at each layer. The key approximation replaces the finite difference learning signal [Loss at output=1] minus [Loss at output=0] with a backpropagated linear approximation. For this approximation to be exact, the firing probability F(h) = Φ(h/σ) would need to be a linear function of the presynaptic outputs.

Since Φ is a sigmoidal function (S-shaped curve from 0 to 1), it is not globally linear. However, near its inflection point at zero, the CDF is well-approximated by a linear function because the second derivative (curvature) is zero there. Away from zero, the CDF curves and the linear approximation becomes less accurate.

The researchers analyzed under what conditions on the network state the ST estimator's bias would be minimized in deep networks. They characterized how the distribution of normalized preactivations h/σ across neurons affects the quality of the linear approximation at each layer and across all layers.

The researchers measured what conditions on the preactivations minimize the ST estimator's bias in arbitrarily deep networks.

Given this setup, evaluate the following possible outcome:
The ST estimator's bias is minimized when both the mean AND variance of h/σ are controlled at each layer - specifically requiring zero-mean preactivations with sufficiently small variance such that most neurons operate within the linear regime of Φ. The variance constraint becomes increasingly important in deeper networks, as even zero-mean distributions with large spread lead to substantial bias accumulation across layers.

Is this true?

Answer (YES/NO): YES